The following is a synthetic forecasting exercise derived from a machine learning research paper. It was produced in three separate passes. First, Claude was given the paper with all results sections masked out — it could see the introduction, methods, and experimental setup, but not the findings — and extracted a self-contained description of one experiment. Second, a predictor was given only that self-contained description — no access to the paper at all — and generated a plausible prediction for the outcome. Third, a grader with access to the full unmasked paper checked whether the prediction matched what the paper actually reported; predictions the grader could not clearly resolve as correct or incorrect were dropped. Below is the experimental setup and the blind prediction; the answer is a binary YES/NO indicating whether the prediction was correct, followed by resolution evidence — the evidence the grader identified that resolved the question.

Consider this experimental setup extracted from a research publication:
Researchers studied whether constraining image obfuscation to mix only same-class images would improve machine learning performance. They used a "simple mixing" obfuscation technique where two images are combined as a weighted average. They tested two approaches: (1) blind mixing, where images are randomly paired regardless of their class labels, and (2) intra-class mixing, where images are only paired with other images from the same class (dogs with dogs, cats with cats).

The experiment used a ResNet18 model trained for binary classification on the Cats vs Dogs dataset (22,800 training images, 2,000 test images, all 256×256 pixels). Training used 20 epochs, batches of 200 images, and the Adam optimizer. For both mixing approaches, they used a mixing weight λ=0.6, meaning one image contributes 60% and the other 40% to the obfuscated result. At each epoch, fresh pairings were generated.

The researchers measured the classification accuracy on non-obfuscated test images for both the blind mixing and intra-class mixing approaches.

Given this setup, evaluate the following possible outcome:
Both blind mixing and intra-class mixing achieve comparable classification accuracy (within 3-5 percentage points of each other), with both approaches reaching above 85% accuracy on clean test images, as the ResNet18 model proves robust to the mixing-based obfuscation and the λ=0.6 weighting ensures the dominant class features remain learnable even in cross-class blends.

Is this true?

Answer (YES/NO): NO